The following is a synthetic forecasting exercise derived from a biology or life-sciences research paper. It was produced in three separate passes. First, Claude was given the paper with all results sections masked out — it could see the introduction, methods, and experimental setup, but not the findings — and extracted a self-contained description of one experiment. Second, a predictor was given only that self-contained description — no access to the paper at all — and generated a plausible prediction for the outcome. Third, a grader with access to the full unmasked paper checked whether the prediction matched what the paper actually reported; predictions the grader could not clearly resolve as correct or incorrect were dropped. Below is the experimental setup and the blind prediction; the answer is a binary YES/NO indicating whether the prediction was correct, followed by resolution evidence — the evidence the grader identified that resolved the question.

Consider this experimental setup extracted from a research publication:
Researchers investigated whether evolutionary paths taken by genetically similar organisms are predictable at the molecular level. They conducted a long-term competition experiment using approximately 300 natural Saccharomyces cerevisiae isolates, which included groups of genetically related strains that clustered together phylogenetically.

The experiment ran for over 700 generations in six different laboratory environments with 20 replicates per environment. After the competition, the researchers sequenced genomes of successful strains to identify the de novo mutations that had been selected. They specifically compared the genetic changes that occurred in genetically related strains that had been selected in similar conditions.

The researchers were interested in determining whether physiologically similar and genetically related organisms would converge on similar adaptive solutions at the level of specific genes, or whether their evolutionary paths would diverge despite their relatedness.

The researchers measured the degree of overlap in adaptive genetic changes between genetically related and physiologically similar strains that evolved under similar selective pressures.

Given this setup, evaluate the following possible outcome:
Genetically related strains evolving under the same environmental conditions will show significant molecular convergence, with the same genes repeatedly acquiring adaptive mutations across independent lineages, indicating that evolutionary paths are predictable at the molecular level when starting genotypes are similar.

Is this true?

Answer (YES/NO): NO